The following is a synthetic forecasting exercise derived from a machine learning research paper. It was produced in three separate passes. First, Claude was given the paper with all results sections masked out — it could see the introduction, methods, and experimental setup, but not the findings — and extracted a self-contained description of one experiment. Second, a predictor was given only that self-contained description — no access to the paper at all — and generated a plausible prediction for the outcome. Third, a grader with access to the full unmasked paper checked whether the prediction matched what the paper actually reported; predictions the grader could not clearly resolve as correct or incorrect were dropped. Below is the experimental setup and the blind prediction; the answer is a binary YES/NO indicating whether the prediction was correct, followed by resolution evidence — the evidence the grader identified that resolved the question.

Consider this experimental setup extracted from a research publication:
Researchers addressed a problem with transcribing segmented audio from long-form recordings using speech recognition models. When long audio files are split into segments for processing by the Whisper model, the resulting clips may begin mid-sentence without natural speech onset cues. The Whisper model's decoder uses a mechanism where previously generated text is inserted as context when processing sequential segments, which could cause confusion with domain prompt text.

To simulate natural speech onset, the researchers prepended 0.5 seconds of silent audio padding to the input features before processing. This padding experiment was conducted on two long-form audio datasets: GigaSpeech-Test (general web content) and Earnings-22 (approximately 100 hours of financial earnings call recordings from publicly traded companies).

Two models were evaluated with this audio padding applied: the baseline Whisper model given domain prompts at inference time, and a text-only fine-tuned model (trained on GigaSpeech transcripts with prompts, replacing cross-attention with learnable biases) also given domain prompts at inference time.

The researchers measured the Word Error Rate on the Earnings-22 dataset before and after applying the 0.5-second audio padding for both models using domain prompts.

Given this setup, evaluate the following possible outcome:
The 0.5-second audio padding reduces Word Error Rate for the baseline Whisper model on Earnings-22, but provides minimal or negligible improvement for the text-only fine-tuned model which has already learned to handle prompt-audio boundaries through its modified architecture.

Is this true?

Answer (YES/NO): NO